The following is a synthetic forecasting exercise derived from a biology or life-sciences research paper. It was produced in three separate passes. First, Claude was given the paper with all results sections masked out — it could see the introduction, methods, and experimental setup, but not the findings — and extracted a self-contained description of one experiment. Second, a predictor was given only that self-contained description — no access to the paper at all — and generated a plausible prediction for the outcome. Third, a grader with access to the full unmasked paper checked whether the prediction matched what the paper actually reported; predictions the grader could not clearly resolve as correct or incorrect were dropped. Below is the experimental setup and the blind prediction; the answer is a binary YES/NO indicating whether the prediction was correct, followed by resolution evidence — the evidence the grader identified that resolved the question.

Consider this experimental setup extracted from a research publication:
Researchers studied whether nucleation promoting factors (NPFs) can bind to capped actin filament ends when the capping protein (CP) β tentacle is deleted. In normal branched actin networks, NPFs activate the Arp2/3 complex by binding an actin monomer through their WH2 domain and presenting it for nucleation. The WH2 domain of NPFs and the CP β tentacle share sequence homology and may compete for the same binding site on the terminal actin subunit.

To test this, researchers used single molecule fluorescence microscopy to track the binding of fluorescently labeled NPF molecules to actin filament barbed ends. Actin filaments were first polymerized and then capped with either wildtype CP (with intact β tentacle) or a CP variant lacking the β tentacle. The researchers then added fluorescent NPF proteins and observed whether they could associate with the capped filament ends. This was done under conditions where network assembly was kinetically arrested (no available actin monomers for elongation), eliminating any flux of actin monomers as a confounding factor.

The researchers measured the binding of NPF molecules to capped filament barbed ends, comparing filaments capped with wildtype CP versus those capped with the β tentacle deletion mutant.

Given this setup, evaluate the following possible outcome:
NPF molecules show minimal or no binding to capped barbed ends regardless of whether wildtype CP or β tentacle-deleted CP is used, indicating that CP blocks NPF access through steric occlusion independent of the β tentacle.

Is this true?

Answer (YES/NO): NO